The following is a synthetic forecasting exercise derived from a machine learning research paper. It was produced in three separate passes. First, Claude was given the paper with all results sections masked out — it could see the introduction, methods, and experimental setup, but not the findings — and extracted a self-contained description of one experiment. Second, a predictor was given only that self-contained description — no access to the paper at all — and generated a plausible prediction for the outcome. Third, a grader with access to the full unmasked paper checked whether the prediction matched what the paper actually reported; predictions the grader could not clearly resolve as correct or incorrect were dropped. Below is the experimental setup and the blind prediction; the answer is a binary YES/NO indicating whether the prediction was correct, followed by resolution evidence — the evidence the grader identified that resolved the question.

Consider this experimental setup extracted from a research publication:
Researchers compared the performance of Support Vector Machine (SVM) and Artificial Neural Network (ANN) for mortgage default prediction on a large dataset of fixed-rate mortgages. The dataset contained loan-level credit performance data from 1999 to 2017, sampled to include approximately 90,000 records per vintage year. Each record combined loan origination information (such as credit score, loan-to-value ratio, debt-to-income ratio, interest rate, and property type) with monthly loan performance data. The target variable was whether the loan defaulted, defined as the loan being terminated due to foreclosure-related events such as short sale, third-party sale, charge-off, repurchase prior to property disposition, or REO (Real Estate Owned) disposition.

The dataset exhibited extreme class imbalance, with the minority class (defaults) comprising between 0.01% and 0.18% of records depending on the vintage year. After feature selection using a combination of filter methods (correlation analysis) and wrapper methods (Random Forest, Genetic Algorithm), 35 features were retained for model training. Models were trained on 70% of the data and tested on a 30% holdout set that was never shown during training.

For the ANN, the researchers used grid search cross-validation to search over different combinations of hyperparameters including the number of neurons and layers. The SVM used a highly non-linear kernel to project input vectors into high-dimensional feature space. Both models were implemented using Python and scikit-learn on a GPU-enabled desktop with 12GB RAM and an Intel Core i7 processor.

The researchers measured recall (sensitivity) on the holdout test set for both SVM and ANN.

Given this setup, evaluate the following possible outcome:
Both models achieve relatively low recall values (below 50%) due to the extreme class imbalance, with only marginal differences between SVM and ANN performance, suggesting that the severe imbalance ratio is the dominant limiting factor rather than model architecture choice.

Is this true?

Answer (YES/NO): NO